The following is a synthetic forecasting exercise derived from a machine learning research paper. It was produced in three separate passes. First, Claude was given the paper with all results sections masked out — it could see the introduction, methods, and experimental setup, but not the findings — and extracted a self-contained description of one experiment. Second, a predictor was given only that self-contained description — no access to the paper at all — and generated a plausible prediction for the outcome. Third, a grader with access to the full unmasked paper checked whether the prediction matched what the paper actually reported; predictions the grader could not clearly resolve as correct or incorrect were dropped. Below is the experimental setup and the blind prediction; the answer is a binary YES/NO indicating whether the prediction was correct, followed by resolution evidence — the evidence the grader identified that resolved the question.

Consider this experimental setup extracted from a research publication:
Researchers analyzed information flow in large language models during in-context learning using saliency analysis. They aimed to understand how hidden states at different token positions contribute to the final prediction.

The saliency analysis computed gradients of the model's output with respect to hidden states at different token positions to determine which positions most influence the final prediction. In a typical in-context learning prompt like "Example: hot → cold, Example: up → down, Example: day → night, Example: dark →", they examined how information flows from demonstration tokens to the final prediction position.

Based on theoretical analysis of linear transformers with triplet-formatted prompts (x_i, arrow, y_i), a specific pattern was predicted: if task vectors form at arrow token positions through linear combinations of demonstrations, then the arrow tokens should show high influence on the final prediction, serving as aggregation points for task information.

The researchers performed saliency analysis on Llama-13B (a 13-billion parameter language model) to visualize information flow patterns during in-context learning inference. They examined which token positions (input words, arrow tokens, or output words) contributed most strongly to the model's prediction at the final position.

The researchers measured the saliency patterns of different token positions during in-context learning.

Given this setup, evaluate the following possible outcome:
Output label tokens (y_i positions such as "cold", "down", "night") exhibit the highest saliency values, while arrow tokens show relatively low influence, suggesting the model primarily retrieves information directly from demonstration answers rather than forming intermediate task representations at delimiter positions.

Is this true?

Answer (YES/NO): NO